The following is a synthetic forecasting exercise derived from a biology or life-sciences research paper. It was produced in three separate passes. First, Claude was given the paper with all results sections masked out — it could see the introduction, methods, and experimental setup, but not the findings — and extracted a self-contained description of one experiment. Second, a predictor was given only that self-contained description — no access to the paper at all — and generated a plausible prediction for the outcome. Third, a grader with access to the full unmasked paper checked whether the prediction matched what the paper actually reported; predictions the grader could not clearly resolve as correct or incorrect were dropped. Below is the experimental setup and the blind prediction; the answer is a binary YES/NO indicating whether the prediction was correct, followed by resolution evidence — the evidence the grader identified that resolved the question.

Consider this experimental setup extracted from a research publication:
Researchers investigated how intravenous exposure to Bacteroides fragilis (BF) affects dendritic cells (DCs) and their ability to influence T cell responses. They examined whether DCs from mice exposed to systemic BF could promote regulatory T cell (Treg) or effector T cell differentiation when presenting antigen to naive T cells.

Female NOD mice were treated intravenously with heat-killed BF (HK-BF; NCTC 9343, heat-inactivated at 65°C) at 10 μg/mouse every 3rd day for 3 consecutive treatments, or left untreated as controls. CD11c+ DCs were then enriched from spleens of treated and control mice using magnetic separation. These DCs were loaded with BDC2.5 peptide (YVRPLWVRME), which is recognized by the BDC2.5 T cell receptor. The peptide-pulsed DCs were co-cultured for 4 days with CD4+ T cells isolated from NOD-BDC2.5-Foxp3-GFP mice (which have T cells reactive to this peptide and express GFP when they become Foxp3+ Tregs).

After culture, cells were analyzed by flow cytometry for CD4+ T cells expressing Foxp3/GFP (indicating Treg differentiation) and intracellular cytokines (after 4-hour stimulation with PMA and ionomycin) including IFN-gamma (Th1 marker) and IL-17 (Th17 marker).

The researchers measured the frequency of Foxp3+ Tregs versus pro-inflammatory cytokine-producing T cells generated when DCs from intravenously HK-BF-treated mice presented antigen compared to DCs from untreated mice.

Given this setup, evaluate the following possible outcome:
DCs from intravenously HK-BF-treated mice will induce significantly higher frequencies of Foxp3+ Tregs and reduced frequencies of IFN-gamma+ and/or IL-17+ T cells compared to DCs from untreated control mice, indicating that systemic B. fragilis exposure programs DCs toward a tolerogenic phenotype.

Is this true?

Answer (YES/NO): NO